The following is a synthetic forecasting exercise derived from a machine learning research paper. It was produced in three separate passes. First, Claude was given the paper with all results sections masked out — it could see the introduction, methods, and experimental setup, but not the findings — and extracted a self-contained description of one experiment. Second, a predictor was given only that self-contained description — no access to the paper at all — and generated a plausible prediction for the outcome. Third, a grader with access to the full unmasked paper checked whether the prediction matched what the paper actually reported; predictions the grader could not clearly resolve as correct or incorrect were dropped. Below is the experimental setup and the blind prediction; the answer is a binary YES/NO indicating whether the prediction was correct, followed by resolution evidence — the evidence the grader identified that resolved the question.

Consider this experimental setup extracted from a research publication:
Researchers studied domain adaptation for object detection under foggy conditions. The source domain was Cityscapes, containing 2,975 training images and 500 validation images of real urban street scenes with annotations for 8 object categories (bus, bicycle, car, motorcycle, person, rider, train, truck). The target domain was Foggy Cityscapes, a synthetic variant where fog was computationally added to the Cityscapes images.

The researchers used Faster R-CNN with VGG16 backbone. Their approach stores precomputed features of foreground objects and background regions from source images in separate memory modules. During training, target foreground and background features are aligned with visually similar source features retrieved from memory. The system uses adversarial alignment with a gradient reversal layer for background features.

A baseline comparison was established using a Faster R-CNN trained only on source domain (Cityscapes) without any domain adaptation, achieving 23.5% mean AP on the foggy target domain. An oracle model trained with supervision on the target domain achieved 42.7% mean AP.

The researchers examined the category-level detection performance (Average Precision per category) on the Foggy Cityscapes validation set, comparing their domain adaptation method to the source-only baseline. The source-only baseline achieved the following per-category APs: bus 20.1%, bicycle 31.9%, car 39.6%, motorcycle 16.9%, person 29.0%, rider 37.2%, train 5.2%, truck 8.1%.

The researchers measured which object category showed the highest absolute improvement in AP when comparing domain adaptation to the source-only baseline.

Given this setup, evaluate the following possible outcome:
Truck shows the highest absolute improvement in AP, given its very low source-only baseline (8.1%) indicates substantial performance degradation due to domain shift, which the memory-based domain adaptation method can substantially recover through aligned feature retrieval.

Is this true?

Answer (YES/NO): NO